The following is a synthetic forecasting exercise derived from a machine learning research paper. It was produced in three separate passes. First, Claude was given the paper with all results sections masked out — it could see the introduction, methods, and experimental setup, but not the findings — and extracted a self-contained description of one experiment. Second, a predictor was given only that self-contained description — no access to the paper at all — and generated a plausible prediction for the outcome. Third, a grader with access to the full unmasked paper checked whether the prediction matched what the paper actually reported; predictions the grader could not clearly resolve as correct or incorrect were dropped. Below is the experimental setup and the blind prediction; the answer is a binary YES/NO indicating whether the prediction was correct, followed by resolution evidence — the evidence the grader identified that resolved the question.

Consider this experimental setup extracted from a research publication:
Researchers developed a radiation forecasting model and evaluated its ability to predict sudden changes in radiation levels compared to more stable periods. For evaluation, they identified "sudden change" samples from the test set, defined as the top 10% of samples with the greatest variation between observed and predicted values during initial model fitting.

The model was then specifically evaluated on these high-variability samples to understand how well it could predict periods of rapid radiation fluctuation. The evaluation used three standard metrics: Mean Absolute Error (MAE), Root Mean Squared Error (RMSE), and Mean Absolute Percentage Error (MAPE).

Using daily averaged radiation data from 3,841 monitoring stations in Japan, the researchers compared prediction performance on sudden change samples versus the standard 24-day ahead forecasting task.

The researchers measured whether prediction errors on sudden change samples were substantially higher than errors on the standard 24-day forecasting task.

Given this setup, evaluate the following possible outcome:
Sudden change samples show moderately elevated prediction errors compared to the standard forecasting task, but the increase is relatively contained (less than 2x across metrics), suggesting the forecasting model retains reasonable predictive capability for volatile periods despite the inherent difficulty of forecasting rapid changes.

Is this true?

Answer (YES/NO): NO